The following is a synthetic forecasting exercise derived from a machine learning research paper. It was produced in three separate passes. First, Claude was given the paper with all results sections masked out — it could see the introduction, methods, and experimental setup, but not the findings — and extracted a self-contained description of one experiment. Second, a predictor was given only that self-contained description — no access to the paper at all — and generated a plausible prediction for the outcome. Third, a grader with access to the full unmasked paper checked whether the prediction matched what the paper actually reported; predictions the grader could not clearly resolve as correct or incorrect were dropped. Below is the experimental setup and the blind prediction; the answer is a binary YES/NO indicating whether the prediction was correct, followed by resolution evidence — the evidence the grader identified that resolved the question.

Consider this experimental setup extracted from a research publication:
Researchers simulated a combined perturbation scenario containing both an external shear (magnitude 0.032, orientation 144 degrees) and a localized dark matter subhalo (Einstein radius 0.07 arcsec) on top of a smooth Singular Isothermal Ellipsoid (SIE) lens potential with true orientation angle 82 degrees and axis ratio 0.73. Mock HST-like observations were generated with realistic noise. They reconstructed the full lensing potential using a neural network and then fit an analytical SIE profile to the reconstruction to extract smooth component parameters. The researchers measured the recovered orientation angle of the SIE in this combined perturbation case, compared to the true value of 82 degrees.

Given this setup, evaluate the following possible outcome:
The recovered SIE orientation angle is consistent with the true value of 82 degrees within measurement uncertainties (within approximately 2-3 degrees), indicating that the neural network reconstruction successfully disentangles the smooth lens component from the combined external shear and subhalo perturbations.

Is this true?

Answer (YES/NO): NO